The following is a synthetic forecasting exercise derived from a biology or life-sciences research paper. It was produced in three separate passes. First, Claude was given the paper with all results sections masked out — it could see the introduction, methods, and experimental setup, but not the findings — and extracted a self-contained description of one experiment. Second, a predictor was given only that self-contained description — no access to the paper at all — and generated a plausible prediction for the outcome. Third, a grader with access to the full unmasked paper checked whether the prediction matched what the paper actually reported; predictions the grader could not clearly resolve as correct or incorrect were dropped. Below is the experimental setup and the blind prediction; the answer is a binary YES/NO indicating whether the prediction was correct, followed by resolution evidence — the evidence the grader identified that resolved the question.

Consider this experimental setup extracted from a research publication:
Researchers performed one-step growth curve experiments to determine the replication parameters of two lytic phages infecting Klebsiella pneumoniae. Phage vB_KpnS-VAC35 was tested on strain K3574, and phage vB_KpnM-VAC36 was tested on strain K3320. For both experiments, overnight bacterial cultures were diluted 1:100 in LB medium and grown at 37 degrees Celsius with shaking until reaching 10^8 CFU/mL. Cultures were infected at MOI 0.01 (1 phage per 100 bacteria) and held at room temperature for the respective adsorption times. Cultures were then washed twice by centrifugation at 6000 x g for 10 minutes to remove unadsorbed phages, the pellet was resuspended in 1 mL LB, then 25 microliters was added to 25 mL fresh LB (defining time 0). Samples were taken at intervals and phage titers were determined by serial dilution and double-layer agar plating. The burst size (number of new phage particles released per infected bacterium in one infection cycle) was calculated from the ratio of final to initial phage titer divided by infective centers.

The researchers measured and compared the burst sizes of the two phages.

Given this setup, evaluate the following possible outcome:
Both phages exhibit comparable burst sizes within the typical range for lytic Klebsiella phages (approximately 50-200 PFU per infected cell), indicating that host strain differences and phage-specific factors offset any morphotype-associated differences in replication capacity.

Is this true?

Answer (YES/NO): NO